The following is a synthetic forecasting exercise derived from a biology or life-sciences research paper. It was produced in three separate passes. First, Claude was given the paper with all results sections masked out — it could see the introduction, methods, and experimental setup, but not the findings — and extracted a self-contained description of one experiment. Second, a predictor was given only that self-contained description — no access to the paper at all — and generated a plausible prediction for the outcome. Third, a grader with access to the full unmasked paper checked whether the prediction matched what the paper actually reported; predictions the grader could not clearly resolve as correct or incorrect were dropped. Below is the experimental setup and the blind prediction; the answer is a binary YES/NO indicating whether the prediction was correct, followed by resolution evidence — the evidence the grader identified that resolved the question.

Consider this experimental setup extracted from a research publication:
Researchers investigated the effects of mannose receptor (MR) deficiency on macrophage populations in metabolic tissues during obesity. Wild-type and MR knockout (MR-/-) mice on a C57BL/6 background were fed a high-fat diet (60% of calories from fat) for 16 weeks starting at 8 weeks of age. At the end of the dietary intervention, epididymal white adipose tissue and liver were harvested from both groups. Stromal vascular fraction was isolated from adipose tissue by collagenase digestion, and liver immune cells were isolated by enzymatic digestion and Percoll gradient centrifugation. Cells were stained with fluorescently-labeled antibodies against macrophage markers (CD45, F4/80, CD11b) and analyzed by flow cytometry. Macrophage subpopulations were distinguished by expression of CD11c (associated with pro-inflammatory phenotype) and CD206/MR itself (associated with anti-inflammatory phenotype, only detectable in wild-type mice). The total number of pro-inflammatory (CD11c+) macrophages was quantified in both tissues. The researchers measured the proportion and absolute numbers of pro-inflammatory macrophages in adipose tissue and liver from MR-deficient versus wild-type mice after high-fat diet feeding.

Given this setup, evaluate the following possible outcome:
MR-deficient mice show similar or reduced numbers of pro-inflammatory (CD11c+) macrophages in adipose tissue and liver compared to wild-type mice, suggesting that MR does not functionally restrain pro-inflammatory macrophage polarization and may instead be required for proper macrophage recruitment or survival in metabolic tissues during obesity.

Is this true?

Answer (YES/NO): YES